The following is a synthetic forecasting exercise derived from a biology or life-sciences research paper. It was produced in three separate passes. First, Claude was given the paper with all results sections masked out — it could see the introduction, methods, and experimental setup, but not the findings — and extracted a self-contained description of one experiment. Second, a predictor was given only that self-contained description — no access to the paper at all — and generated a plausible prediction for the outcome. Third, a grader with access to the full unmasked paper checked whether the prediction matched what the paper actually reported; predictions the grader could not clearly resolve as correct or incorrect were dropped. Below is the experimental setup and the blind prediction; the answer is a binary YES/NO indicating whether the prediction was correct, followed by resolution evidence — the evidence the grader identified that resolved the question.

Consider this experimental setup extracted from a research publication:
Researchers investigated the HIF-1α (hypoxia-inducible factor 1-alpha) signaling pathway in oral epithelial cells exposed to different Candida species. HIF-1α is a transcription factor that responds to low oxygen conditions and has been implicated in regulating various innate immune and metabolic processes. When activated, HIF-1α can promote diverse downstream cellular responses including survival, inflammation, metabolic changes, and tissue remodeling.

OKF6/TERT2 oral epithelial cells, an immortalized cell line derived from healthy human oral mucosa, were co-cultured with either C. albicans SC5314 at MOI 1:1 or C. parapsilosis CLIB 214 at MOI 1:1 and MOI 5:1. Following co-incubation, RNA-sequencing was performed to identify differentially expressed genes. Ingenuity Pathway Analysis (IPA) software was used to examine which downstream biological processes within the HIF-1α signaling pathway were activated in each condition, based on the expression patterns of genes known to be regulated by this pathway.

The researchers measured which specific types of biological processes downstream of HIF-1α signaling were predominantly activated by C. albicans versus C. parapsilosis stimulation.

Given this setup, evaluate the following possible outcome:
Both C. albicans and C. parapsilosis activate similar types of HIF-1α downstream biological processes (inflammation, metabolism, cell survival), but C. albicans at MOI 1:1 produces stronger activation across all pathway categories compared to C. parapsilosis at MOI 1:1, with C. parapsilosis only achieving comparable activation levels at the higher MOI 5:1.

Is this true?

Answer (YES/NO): NO